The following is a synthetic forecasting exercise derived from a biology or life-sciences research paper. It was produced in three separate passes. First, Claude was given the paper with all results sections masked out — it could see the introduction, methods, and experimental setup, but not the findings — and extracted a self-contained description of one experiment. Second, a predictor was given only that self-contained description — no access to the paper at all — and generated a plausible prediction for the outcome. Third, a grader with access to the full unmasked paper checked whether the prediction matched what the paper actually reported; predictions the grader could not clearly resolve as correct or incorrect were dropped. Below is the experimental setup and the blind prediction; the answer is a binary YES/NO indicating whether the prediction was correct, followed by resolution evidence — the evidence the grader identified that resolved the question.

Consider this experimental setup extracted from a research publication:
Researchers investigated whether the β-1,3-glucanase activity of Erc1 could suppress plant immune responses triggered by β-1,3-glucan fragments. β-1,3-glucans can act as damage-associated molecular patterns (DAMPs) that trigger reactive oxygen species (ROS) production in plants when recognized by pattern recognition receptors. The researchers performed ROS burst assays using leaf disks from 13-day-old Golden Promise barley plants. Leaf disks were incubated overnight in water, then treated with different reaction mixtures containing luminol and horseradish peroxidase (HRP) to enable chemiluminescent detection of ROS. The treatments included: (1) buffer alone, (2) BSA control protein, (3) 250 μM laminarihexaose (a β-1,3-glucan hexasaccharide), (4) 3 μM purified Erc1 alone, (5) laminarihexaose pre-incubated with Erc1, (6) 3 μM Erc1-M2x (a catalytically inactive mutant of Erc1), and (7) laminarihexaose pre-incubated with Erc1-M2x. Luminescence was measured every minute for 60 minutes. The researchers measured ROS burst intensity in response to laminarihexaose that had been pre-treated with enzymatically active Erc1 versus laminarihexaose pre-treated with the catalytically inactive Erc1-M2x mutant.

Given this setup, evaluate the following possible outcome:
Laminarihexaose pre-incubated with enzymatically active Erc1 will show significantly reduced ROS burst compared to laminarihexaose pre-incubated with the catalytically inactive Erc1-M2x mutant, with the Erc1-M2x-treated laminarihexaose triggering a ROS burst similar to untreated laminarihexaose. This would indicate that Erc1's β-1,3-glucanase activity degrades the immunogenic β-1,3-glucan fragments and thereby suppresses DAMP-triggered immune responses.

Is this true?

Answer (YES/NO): YES